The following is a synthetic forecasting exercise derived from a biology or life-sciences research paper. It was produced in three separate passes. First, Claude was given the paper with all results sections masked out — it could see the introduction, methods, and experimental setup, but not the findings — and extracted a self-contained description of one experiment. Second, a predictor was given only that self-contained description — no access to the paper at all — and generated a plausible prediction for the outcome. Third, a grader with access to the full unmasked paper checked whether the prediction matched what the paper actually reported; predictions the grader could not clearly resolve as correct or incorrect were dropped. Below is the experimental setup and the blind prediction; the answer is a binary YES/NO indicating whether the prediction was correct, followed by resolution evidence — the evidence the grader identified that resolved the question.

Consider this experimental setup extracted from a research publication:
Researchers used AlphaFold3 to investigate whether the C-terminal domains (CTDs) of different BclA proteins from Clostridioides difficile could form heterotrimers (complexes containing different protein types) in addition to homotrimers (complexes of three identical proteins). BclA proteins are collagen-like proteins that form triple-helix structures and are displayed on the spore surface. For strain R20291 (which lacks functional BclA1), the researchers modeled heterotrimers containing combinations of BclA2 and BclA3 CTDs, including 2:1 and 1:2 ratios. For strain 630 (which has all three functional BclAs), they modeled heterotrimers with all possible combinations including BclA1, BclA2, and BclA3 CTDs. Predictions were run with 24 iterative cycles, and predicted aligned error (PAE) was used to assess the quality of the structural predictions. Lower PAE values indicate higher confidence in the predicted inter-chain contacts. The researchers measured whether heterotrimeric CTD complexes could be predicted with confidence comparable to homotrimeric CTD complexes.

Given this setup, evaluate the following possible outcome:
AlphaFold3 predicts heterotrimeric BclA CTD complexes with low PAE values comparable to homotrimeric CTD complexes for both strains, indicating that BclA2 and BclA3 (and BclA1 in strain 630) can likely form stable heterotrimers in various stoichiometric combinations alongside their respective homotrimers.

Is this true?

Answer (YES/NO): NO